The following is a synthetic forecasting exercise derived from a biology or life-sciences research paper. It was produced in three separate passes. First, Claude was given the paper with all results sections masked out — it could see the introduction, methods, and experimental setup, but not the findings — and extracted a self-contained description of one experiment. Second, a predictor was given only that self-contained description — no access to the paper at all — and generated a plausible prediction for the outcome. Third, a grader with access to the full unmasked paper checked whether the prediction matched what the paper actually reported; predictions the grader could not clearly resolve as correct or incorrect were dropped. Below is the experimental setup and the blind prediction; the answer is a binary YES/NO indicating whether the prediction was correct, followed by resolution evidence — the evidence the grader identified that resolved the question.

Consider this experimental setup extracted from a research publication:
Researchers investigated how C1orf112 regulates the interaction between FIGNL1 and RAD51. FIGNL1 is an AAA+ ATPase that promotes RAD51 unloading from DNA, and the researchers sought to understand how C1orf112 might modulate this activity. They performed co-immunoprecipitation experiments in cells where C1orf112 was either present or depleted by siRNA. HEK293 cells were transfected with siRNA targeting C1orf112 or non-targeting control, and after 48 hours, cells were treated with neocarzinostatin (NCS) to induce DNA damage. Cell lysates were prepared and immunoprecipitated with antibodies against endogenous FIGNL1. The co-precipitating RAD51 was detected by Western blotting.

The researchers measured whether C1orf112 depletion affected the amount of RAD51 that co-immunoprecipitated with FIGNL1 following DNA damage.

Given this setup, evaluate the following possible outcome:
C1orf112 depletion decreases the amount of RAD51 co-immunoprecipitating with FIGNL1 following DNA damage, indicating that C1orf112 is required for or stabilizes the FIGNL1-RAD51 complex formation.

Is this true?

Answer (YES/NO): NO